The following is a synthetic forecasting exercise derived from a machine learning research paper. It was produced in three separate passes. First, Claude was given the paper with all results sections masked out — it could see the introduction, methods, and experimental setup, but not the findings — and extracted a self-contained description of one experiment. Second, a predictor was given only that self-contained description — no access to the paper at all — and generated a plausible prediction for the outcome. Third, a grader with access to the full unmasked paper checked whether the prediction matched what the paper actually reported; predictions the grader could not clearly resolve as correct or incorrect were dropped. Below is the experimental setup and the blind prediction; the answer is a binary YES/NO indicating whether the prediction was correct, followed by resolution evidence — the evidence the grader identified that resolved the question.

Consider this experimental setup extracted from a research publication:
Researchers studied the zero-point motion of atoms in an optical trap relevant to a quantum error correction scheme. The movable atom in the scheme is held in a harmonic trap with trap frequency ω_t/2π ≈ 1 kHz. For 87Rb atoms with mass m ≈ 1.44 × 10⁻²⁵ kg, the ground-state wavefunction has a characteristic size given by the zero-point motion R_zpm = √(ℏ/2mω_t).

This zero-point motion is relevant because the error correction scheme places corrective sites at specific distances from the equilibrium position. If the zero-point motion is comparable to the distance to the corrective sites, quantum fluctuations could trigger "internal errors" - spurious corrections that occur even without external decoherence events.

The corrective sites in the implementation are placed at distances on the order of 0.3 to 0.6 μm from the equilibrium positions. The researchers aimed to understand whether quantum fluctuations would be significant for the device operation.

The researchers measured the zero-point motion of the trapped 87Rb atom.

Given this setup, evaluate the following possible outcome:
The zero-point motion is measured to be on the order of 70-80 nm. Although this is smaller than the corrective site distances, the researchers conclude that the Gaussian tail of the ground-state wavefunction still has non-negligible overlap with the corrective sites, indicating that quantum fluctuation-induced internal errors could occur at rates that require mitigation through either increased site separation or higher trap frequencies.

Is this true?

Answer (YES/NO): NO